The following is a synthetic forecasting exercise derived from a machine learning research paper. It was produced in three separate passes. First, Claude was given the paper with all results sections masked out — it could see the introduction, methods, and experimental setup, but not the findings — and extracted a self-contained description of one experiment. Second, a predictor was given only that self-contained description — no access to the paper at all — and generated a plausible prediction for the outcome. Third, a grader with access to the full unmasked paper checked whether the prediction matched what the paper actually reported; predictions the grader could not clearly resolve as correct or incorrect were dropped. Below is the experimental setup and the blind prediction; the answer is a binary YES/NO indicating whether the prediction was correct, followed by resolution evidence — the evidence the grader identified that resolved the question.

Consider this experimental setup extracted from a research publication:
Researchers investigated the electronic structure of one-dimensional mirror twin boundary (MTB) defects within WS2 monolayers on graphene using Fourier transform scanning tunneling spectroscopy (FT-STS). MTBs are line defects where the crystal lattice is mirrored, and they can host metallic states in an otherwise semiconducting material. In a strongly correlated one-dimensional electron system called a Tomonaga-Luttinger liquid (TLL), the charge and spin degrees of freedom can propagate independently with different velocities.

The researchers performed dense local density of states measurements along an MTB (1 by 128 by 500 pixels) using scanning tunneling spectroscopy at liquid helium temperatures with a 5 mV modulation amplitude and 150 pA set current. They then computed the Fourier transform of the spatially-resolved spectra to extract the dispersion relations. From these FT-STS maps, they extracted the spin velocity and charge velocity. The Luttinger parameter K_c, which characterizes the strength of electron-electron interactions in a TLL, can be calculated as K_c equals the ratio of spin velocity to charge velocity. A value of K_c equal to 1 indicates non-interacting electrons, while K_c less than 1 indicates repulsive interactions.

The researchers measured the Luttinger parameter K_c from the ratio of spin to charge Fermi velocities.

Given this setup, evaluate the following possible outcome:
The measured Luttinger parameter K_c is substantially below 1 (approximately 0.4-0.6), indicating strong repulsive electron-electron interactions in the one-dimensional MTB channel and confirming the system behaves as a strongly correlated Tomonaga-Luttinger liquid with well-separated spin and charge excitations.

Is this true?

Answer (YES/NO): YES